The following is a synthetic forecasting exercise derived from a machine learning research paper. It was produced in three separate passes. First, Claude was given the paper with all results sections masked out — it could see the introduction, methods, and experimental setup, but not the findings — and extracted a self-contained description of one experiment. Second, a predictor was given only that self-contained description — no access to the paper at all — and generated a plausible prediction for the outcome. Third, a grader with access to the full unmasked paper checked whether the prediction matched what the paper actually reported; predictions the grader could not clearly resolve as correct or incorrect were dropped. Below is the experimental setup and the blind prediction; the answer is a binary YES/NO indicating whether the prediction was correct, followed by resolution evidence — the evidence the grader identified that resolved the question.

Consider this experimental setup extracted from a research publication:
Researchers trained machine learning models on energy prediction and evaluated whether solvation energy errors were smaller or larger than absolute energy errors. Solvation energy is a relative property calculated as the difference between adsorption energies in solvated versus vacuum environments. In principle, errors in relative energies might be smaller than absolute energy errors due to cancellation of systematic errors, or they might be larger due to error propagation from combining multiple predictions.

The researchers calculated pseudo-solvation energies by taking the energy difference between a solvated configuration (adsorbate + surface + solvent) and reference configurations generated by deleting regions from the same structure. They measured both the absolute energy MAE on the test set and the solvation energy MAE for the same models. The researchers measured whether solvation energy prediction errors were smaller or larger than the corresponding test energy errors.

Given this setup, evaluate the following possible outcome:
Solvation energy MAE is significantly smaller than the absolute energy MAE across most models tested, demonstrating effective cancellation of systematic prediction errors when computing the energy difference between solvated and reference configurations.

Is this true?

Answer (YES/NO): YES